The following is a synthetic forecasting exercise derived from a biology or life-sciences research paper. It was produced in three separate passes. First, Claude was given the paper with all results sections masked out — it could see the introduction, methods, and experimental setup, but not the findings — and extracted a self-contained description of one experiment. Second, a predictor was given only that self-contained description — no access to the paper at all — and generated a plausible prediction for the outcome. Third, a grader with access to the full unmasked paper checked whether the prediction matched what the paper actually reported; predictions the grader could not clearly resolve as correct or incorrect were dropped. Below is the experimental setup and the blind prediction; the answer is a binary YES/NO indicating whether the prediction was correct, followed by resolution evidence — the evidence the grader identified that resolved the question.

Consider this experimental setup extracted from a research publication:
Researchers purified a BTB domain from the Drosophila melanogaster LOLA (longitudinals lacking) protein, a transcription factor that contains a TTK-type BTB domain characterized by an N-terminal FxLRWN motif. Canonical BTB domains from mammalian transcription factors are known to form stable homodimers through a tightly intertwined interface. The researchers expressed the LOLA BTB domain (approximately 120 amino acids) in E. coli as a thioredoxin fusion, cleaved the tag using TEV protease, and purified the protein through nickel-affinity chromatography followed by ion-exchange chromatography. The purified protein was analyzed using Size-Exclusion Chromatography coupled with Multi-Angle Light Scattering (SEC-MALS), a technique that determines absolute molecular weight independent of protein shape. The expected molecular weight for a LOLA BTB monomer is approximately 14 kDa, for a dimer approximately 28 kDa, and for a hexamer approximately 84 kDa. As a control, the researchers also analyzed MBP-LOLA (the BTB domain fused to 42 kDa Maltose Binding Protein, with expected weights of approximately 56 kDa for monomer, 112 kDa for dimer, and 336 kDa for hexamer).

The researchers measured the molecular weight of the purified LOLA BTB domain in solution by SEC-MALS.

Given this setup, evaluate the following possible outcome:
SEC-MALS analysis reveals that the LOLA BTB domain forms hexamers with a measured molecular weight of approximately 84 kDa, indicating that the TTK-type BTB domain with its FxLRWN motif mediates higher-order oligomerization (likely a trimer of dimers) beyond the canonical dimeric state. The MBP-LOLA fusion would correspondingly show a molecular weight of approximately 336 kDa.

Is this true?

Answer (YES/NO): YES